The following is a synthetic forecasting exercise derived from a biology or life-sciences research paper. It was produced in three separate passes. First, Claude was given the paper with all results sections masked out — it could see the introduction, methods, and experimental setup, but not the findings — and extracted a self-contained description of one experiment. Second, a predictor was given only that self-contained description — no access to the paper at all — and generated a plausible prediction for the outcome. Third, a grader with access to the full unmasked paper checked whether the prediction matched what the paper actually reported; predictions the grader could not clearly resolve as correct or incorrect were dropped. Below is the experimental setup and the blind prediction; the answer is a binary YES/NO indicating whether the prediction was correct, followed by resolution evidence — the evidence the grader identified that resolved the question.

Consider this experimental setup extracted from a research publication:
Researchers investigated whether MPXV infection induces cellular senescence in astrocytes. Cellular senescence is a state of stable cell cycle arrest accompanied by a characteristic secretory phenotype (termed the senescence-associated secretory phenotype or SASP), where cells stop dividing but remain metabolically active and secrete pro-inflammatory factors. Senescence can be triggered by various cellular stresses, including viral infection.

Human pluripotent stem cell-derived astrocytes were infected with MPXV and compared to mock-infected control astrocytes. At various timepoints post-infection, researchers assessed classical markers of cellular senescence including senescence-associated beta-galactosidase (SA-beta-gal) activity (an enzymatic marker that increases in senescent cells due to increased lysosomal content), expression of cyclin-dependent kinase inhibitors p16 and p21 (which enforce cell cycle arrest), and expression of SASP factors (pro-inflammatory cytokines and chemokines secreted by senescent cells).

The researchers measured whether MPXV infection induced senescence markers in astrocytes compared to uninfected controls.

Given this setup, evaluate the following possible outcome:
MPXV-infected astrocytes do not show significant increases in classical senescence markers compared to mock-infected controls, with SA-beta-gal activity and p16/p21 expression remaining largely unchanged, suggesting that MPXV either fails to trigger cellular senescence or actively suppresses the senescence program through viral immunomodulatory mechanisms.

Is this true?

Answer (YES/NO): NO